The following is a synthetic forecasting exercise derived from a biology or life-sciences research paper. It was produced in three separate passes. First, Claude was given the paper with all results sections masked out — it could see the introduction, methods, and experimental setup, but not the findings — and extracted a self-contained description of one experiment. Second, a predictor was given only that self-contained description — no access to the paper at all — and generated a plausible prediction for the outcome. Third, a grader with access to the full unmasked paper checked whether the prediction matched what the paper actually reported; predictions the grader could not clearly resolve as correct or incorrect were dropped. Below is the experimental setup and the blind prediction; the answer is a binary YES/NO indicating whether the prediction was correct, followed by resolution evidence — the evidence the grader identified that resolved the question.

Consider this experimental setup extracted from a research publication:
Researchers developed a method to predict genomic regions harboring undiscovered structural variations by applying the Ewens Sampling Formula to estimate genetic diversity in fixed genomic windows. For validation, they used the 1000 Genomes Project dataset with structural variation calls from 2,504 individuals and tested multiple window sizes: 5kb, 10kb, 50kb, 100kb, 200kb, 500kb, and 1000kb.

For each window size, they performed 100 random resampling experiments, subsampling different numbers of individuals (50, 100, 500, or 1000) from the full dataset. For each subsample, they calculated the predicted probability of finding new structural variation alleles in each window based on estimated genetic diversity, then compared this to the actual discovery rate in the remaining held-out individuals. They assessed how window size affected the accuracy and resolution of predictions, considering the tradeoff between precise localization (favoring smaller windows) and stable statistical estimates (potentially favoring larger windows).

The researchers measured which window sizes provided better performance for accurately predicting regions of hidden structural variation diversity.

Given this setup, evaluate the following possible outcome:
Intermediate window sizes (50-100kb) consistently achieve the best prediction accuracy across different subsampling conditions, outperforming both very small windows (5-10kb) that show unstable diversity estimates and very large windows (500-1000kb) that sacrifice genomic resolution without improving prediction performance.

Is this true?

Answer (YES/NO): NO